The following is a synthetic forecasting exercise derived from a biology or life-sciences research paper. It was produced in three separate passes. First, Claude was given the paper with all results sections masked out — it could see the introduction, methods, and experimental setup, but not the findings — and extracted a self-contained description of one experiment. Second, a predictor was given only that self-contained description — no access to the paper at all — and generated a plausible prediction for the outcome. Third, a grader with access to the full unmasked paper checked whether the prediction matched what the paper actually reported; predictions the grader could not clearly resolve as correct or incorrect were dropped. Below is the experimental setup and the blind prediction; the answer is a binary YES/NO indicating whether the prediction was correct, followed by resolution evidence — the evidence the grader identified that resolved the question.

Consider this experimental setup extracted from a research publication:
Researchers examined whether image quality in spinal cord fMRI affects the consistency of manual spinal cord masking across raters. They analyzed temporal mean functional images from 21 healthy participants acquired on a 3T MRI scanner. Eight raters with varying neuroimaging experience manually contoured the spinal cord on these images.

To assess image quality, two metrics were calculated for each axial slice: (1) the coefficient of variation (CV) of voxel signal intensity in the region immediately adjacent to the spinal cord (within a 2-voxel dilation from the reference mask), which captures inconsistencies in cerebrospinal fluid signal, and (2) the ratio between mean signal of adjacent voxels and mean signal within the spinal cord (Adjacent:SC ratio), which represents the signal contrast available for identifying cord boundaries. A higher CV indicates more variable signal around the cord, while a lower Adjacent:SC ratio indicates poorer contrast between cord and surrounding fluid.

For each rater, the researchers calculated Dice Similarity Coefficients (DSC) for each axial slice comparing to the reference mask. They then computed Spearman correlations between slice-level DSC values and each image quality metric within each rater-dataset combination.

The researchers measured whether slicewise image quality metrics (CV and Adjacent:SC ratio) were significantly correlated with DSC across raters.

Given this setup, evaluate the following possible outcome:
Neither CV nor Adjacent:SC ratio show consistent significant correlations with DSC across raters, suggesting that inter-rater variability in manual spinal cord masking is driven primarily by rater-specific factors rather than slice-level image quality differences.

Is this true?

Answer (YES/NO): NO